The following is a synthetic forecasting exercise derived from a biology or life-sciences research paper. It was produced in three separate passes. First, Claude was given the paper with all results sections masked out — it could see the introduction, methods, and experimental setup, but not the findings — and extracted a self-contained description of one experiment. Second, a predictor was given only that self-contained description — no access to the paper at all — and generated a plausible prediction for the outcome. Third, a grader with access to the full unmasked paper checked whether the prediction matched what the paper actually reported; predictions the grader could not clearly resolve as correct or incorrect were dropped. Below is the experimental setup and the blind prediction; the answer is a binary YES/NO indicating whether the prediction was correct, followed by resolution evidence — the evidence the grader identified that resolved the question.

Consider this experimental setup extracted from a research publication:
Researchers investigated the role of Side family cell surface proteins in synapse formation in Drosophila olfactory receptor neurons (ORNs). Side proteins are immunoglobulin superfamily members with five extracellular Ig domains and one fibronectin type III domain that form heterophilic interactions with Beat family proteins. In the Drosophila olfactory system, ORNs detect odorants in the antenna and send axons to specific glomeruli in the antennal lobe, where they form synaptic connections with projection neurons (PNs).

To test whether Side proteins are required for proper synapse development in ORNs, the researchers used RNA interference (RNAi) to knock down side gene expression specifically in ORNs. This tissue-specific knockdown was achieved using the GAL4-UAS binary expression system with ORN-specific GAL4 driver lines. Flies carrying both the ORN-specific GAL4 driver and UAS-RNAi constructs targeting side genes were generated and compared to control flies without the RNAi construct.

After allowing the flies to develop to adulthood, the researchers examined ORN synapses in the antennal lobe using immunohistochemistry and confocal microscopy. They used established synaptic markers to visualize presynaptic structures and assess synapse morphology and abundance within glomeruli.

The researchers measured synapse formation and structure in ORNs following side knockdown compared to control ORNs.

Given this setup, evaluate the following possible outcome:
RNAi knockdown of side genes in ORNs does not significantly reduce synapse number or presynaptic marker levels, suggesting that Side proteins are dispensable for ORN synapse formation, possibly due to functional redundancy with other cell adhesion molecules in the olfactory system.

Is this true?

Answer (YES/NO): NO